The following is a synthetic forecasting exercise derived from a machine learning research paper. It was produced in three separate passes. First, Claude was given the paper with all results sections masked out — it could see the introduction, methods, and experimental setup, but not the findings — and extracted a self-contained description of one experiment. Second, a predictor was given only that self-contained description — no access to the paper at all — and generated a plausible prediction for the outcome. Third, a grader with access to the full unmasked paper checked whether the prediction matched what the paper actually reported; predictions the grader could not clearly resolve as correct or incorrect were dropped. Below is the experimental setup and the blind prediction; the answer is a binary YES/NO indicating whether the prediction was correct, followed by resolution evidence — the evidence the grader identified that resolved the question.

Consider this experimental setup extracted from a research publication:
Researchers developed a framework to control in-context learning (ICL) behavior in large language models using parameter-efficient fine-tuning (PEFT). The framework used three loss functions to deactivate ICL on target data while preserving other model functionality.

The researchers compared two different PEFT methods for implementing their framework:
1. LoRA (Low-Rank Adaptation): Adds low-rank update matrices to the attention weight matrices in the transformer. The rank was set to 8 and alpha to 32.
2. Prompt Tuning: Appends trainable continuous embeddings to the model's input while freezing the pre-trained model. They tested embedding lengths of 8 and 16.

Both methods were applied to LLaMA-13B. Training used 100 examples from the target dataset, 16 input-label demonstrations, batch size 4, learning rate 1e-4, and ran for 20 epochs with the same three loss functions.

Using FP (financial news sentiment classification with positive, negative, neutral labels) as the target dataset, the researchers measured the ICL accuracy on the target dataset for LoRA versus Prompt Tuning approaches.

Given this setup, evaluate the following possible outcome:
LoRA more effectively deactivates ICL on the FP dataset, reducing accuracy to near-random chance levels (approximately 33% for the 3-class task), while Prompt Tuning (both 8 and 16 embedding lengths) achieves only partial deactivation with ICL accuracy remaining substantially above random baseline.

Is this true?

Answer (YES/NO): YES